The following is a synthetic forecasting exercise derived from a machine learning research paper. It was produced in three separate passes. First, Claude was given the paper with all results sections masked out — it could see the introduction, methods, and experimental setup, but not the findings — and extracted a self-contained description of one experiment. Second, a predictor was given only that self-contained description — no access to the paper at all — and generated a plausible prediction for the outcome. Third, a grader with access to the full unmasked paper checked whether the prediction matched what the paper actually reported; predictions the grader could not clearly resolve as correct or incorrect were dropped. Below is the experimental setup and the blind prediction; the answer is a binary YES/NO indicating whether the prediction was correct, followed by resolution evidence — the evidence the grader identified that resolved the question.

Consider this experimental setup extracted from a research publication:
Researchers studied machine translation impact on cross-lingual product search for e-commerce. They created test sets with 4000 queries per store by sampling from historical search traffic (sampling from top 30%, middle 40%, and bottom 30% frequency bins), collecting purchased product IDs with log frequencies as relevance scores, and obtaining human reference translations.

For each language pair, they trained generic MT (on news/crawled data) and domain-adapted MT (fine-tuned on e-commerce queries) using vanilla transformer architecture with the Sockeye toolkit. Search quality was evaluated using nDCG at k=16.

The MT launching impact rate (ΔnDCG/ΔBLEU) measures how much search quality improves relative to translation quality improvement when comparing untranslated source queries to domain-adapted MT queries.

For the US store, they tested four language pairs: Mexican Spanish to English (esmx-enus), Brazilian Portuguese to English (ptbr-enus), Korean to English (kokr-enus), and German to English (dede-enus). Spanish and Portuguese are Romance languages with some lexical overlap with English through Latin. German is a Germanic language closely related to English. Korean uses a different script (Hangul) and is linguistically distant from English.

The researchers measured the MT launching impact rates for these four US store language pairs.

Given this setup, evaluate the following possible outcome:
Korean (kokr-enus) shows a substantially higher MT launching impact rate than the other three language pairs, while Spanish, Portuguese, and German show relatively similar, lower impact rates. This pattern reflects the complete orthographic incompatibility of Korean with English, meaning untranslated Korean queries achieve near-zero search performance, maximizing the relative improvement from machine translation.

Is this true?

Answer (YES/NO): YES